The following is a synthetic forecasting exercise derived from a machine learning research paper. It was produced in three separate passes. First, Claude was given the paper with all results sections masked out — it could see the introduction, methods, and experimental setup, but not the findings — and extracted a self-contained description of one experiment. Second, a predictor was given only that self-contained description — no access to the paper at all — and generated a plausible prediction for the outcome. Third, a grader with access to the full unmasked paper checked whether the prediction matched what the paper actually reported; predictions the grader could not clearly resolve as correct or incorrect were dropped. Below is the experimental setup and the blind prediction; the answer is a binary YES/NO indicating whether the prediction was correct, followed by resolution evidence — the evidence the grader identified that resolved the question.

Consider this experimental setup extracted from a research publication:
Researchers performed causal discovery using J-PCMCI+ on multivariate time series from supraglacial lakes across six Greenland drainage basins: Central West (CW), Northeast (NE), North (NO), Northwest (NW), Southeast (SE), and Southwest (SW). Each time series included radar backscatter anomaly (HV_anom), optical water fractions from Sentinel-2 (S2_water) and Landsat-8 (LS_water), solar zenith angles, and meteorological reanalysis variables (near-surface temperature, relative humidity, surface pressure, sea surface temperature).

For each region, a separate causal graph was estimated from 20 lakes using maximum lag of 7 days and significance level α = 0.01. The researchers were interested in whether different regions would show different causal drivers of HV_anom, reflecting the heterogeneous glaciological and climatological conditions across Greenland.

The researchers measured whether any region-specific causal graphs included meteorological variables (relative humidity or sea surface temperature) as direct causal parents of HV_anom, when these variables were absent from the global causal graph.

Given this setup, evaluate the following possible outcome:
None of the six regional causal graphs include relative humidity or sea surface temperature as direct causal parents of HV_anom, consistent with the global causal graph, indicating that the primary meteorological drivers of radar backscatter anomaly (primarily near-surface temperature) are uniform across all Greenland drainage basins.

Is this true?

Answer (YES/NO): NO